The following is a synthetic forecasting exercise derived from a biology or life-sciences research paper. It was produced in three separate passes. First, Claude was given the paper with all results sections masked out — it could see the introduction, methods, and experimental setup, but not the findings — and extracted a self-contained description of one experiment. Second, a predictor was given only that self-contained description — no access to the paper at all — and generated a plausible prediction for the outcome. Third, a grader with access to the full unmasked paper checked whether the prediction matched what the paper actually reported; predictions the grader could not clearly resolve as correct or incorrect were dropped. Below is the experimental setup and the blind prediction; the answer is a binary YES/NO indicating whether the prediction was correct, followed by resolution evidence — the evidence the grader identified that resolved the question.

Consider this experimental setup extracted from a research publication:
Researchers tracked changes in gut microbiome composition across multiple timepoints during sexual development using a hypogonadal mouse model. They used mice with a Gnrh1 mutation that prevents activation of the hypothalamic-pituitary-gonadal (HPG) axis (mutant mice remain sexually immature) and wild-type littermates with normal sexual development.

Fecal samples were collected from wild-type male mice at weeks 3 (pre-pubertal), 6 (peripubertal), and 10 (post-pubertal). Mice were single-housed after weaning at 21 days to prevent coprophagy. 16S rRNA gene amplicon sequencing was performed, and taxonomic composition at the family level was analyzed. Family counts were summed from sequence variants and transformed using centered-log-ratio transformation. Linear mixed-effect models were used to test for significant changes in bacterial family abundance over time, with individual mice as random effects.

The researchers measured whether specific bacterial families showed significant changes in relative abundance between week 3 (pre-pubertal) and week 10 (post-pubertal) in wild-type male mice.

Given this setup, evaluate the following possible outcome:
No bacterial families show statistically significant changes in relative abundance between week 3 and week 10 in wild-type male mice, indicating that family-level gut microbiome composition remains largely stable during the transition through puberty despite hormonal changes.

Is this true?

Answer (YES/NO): NO